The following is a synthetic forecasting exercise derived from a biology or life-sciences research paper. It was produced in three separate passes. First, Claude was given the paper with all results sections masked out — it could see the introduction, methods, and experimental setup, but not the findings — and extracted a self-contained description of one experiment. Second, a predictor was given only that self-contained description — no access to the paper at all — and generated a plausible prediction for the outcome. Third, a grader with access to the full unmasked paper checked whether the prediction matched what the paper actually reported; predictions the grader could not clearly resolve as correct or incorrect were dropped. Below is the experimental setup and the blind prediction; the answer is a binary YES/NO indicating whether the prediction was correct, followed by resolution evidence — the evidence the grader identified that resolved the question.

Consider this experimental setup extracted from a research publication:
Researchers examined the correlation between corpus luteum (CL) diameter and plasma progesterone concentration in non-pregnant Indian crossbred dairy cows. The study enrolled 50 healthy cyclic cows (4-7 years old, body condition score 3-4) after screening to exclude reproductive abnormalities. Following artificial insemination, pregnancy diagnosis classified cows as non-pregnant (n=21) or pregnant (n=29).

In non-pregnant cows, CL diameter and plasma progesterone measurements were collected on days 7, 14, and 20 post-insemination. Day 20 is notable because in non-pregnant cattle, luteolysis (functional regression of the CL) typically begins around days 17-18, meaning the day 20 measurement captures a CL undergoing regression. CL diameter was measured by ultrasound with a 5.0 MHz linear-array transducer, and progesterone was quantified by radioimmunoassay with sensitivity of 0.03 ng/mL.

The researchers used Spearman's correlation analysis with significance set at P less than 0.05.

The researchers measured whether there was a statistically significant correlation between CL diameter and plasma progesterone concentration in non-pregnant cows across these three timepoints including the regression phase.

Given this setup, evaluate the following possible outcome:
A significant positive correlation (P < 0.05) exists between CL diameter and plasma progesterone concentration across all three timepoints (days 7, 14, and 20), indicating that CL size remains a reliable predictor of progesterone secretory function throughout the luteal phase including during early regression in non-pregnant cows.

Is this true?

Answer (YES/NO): NO